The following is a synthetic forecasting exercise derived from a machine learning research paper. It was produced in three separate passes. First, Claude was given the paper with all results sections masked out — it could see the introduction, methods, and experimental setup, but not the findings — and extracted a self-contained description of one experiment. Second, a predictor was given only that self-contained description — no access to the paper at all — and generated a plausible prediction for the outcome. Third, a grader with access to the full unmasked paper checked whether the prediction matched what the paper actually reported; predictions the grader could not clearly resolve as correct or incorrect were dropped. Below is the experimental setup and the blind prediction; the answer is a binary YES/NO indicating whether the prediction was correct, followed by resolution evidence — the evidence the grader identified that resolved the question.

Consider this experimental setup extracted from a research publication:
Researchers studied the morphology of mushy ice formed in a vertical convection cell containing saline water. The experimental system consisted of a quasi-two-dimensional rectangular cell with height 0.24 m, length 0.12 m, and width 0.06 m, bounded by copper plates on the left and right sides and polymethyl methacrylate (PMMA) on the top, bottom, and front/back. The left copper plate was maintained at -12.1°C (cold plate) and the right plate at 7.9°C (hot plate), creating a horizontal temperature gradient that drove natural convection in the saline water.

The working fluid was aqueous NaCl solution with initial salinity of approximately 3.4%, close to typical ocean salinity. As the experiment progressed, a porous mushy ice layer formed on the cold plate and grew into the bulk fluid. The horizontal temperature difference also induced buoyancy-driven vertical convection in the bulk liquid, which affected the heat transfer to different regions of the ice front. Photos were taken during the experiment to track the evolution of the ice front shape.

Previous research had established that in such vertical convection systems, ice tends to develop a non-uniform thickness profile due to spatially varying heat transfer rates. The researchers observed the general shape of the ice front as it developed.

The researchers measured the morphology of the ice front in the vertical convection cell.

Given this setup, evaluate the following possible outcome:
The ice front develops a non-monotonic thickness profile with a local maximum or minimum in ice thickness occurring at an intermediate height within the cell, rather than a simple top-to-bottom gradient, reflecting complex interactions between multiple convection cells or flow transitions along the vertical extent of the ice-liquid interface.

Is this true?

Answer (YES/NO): NO